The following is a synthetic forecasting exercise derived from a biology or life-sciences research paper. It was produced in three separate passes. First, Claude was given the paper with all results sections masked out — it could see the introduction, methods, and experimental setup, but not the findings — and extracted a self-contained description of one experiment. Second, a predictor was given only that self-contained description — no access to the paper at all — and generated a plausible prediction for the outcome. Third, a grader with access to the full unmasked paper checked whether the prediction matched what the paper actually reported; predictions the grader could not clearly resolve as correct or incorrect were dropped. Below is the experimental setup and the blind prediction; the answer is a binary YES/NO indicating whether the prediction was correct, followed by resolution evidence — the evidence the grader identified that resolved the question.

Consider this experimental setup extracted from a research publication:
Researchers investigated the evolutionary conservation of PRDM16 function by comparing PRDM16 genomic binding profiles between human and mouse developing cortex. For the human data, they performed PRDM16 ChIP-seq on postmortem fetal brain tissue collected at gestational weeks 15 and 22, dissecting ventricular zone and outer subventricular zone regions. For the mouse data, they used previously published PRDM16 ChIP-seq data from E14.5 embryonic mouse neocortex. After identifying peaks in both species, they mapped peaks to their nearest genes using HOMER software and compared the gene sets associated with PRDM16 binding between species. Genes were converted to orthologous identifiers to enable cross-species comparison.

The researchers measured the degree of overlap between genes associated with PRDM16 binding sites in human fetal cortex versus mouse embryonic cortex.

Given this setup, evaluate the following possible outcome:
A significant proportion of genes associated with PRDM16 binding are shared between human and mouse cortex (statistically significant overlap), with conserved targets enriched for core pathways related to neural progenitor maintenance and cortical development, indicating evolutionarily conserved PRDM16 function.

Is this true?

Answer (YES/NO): YES